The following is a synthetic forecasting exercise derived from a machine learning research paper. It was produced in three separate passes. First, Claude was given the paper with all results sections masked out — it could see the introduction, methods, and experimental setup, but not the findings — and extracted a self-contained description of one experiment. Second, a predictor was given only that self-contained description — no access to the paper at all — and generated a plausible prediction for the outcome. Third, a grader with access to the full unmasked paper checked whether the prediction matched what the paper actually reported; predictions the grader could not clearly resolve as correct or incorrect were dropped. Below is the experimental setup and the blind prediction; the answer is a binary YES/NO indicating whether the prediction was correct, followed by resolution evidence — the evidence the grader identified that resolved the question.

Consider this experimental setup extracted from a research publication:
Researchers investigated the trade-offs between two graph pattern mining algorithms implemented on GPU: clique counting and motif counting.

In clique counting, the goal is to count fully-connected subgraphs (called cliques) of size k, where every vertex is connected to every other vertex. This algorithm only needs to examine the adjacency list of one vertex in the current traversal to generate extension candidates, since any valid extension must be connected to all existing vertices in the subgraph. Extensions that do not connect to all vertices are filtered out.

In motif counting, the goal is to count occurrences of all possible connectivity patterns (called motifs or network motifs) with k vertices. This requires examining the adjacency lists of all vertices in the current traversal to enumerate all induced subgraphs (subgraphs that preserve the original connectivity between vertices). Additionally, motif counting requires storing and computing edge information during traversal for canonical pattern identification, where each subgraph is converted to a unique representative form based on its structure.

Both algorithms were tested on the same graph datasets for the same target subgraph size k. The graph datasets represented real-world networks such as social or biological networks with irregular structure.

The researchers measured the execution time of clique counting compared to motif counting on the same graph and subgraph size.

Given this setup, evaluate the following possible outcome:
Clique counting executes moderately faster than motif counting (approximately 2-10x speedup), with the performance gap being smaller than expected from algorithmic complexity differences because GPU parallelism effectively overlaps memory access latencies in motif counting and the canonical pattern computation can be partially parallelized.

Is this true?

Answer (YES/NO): NO